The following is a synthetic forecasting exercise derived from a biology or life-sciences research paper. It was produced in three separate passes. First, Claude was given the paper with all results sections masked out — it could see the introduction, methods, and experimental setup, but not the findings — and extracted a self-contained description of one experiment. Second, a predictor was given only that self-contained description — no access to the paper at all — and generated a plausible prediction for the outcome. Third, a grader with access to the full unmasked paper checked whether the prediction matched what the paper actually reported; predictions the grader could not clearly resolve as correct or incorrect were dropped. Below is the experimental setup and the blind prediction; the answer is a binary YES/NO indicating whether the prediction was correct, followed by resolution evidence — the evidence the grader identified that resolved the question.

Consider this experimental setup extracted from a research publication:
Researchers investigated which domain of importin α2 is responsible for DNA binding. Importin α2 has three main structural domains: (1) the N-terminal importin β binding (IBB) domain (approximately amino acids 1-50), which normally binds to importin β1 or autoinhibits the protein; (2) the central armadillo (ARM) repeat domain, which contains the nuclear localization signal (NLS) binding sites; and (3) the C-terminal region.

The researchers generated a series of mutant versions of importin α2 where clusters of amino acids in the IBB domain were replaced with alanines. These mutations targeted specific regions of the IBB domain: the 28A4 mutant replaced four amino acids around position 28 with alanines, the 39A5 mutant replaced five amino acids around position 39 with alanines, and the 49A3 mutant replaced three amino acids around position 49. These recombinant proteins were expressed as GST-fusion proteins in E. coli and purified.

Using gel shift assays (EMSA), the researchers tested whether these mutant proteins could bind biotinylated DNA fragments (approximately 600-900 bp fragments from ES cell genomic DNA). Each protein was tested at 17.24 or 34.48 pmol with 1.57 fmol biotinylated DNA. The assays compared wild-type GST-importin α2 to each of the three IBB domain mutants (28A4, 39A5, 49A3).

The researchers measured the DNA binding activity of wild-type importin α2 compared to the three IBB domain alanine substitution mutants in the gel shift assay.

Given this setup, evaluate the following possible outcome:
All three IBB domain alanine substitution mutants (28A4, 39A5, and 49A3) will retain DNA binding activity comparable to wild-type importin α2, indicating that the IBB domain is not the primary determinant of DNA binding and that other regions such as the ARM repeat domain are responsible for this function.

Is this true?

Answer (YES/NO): NO